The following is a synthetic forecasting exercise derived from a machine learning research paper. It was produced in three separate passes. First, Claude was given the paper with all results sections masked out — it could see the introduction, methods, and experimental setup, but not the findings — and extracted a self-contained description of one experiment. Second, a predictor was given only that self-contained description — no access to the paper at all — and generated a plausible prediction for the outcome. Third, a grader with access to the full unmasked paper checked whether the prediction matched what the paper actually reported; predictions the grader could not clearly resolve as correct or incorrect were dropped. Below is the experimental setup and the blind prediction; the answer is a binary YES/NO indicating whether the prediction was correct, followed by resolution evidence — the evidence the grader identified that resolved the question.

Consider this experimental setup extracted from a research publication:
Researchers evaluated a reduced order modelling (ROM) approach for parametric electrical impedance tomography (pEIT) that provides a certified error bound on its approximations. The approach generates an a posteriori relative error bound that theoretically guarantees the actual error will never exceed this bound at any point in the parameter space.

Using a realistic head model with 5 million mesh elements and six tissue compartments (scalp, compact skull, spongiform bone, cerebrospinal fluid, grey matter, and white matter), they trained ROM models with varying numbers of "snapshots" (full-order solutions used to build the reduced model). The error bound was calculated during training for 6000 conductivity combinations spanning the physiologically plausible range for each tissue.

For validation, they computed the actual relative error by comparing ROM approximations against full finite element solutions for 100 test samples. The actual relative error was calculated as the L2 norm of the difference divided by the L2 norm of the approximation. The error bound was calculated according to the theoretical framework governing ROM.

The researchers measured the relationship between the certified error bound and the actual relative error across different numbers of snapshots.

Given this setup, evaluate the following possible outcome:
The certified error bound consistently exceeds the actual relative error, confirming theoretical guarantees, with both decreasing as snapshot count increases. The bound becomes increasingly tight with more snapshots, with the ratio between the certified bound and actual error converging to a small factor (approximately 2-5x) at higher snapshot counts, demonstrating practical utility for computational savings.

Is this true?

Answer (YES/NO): NO